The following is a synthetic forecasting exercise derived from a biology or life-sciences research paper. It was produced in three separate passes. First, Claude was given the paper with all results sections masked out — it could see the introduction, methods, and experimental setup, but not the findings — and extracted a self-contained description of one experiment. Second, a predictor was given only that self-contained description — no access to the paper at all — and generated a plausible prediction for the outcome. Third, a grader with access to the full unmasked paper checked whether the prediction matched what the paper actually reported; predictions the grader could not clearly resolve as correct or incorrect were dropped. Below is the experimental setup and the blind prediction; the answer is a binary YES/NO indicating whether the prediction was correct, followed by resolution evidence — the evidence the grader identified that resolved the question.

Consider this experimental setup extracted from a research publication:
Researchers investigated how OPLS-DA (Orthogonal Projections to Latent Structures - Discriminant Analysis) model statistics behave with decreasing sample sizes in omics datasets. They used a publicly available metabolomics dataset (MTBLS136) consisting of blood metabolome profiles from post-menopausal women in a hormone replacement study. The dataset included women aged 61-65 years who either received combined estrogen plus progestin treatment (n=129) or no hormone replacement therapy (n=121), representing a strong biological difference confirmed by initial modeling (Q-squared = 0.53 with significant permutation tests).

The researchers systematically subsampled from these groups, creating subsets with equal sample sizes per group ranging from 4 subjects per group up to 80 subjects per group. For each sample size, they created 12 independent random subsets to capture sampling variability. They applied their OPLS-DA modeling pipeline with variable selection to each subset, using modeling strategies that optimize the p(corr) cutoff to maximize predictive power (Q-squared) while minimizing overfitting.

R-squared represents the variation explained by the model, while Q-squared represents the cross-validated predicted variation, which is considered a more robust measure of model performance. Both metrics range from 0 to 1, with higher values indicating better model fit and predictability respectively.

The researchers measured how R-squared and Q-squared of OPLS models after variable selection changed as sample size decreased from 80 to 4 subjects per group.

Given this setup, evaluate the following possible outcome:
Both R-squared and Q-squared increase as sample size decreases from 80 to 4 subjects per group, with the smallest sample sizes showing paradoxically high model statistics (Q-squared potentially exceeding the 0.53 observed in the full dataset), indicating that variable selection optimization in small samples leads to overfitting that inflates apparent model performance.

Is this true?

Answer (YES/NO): YES